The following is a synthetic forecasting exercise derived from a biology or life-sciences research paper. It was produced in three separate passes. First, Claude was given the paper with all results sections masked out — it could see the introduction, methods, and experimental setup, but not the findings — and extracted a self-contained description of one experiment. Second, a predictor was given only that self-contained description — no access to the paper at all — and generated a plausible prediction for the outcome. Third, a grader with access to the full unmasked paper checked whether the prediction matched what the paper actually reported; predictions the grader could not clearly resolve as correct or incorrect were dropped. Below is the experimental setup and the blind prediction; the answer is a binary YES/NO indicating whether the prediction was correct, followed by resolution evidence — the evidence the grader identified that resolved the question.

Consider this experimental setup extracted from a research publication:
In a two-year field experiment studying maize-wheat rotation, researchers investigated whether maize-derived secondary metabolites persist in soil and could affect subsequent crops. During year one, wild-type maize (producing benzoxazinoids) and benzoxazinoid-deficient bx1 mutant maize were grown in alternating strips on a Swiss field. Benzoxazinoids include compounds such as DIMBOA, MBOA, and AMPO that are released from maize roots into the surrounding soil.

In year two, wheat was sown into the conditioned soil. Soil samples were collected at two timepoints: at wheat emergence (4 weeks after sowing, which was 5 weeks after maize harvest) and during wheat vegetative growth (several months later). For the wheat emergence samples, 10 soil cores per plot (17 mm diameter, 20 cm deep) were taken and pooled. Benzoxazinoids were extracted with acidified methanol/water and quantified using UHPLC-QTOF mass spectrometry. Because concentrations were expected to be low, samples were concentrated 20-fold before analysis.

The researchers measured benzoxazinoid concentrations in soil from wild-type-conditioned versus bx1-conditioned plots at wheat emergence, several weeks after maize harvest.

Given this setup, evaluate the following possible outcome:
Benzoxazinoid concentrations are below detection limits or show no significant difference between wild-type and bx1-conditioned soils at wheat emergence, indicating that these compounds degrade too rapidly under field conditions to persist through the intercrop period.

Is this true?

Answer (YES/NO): NO